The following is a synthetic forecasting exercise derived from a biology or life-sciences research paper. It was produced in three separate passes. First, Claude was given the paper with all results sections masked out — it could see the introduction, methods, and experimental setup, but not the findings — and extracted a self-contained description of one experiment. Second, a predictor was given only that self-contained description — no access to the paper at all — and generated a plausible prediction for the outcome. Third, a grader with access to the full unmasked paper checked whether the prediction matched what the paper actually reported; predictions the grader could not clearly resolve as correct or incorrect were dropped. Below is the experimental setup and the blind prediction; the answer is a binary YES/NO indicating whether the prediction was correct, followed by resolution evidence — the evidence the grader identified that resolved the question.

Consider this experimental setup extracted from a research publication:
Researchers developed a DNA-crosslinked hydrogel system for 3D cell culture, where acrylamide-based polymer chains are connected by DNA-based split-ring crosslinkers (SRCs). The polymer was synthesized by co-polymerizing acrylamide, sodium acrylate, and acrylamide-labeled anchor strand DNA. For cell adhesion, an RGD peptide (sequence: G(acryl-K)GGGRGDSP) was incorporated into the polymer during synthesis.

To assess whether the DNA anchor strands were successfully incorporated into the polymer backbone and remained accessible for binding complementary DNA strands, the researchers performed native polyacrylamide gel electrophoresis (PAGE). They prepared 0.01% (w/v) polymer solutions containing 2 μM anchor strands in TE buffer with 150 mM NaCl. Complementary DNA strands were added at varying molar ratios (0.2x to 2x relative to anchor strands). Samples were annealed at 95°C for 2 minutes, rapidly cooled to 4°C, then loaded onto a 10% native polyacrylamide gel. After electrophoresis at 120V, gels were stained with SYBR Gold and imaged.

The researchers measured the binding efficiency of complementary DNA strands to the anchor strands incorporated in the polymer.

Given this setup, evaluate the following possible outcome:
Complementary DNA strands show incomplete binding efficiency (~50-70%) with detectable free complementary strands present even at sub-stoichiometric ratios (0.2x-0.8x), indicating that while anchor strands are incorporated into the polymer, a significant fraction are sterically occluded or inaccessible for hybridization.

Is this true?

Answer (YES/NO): NO